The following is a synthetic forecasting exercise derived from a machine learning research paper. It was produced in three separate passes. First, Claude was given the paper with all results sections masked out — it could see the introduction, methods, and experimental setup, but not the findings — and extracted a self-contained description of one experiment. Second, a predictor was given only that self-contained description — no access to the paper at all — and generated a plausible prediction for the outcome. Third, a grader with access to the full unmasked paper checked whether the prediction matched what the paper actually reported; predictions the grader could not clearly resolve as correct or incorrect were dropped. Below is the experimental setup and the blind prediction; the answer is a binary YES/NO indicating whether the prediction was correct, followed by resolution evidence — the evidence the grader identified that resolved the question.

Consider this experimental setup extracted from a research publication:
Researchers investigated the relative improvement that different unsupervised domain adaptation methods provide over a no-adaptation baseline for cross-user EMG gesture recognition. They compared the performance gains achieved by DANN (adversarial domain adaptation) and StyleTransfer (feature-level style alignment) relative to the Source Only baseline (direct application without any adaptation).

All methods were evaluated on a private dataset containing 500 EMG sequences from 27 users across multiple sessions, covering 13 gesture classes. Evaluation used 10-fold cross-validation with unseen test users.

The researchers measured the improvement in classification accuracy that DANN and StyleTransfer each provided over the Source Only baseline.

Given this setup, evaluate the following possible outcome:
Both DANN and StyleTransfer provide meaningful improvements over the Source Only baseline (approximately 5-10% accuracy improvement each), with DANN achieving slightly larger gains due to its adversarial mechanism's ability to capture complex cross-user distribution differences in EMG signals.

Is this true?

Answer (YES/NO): NO